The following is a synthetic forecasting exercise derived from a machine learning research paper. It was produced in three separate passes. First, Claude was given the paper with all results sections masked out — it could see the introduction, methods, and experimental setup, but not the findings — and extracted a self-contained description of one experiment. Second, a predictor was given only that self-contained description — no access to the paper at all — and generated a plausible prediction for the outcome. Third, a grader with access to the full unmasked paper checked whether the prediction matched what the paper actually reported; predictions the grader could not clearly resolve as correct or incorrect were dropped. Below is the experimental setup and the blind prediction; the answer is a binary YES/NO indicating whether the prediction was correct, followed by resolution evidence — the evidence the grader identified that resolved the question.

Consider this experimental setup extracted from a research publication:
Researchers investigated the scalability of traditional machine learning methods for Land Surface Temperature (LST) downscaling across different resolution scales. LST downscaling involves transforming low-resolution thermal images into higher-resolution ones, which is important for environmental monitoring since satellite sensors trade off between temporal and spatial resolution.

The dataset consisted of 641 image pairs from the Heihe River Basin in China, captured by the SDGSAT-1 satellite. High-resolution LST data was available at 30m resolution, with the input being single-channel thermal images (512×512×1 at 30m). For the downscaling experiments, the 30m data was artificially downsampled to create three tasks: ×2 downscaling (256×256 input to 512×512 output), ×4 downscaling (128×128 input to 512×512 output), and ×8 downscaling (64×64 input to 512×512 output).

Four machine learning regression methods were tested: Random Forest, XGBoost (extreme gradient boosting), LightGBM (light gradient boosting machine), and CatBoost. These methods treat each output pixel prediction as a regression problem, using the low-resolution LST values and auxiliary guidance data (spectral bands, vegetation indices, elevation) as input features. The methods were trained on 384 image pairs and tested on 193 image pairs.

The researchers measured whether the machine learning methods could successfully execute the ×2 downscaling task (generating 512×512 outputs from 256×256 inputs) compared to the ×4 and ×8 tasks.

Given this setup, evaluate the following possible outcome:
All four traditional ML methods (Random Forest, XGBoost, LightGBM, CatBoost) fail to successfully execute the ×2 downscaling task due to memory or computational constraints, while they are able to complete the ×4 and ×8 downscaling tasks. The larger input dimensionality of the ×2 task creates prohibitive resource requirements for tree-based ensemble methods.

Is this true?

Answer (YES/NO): YES